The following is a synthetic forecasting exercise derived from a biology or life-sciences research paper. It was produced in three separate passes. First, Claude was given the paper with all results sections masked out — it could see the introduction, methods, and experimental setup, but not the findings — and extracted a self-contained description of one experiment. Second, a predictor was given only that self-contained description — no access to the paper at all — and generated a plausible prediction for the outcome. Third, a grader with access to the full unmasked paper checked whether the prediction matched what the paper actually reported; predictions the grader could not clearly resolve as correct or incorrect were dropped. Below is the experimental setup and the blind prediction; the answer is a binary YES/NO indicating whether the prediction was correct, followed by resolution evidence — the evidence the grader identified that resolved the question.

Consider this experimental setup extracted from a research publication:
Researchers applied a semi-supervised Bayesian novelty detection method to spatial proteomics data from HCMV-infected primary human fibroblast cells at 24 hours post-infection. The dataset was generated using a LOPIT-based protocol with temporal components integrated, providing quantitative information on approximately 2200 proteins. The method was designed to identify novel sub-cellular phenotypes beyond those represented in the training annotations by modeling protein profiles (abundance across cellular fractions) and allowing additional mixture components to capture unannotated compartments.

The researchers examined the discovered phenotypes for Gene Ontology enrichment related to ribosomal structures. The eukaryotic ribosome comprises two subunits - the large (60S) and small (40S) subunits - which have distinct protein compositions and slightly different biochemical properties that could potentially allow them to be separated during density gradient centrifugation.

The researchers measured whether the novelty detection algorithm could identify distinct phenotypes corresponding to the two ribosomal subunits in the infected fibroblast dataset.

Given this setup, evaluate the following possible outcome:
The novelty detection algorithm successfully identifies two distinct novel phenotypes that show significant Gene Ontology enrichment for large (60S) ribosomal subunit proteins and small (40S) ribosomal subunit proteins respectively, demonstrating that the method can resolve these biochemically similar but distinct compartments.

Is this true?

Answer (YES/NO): YES